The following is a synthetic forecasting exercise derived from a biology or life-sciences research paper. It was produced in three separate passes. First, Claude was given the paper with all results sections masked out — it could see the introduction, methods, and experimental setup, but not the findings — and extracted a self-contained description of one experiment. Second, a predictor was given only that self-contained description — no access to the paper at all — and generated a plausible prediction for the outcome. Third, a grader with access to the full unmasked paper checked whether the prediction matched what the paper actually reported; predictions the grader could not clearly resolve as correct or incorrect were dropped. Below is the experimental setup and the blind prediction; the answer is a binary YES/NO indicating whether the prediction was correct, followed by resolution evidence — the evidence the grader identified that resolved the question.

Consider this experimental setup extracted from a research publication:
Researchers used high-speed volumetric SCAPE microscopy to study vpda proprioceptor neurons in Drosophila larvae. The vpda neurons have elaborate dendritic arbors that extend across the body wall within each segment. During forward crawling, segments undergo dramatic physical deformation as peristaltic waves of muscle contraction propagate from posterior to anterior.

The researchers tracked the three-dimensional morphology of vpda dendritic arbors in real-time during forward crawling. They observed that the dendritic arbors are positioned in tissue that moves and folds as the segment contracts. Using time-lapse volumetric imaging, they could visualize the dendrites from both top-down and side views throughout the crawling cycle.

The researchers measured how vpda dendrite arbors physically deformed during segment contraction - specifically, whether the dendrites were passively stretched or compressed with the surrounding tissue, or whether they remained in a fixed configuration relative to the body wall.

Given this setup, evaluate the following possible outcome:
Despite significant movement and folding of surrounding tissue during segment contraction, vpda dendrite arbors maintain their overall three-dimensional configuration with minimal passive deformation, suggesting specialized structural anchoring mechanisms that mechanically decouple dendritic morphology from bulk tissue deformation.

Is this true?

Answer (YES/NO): NO